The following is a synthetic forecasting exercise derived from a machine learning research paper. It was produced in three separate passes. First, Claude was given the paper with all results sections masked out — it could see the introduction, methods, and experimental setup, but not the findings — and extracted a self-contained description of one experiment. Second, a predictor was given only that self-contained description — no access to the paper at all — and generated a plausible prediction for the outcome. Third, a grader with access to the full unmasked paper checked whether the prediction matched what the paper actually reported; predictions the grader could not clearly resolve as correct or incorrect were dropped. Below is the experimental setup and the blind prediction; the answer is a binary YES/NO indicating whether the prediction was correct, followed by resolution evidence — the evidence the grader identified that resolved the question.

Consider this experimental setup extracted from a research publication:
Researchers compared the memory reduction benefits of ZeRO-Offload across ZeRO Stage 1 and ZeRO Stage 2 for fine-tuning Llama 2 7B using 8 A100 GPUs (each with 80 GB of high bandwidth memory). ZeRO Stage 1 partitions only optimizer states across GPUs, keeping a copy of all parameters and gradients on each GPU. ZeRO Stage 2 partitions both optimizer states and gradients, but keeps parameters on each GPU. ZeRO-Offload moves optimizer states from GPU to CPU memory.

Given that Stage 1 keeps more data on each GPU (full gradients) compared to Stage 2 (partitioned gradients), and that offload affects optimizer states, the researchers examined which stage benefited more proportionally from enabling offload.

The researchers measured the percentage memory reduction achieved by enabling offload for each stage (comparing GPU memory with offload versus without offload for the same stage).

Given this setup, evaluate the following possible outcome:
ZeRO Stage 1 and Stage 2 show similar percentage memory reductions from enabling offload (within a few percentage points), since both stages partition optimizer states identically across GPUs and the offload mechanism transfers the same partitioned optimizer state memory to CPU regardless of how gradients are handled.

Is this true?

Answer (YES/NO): NO